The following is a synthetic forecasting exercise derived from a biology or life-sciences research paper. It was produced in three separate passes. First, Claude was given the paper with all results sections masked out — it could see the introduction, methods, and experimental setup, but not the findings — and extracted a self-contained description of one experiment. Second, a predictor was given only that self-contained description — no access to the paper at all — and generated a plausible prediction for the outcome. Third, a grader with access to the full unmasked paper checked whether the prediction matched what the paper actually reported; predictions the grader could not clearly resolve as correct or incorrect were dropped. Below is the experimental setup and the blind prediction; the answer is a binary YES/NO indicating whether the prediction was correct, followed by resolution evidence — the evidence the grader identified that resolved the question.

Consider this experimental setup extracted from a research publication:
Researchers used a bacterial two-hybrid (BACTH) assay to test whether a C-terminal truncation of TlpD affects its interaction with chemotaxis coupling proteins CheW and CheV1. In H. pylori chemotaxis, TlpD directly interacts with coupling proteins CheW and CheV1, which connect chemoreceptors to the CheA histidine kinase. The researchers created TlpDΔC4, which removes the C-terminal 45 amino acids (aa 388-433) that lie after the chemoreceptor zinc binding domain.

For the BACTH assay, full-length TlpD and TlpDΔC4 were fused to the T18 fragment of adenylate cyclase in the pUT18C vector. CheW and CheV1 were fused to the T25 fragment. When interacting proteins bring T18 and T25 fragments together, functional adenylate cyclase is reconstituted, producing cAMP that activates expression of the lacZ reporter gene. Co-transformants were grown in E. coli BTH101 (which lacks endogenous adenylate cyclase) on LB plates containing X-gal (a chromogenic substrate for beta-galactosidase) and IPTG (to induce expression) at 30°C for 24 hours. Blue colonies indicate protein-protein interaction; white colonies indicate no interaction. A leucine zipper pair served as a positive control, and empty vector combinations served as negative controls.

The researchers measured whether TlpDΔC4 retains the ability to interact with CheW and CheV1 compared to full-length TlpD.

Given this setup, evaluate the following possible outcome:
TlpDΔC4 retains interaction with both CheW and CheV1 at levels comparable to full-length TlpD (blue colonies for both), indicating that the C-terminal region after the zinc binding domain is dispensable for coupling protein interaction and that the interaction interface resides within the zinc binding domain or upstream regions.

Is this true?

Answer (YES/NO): NO